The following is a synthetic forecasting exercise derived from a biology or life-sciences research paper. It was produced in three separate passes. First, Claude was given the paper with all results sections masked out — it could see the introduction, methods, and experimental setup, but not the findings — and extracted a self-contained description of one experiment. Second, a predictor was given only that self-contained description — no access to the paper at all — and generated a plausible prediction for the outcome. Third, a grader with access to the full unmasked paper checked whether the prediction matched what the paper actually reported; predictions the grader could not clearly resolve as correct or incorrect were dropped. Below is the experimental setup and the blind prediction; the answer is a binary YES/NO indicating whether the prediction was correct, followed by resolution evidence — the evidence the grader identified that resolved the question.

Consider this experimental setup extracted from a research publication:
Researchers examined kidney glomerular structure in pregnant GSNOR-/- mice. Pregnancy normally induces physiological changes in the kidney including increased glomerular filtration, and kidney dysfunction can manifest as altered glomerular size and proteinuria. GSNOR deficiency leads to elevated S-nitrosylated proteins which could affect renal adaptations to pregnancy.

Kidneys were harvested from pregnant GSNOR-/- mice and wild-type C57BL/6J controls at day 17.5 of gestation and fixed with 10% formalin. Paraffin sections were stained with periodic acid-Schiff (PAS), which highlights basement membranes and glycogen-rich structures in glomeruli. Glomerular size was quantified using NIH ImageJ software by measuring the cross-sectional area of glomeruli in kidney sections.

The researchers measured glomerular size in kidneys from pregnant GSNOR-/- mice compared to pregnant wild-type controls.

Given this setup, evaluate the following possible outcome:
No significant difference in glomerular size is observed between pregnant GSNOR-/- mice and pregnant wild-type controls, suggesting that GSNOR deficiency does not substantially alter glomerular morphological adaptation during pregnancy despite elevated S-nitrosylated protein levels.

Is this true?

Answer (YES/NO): NO